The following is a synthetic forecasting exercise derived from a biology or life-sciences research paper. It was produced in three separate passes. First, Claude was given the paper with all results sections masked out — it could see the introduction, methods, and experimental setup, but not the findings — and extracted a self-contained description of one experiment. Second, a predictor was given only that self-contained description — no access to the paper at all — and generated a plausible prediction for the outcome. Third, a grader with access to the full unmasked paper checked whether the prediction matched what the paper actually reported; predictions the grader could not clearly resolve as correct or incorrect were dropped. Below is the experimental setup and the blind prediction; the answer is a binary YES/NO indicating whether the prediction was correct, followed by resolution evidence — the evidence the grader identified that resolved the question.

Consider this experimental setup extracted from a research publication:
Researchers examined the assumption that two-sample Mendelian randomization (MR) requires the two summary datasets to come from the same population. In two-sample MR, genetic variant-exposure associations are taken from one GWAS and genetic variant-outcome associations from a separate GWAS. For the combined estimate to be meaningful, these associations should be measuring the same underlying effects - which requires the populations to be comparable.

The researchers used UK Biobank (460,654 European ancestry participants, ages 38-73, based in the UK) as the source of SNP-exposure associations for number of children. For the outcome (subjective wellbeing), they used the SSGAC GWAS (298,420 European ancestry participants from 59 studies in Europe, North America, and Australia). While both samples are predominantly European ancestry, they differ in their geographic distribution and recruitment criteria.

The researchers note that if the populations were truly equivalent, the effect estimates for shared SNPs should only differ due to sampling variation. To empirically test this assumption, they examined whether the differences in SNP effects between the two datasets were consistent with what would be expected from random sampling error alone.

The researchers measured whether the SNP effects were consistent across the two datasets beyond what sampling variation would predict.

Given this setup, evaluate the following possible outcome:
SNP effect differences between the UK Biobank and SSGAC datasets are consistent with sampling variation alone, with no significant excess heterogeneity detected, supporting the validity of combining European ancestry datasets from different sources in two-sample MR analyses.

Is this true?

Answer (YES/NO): YES